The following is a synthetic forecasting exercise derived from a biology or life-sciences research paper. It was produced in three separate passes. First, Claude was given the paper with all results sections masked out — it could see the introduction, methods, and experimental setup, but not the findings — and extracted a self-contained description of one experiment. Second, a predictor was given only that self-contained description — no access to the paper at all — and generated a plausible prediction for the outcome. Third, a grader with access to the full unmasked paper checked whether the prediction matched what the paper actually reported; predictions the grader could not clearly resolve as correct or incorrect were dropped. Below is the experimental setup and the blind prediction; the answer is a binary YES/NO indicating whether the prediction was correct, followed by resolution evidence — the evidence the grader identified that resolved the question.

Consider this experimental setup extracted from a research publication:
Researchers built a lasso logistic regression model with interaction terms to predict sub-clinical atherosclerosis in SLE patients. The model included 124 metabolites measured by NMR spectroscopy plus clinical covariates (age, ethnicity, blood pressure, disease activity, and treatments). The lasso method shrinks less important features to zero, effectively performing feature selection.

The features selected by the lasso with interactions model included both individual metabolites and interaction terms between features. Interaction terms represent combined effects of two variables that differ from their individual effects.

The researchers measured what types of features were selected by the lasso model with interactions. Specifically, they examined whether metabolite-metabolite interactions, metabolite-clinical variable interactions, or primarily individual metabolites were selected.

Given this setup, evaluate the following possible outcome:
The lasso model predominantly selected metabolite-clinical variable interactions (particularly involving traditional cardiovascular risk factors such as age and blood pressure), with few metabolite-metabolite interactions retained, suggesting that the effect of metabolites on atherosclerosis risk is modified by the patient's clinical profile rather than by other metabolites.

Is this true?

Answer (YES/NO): NO